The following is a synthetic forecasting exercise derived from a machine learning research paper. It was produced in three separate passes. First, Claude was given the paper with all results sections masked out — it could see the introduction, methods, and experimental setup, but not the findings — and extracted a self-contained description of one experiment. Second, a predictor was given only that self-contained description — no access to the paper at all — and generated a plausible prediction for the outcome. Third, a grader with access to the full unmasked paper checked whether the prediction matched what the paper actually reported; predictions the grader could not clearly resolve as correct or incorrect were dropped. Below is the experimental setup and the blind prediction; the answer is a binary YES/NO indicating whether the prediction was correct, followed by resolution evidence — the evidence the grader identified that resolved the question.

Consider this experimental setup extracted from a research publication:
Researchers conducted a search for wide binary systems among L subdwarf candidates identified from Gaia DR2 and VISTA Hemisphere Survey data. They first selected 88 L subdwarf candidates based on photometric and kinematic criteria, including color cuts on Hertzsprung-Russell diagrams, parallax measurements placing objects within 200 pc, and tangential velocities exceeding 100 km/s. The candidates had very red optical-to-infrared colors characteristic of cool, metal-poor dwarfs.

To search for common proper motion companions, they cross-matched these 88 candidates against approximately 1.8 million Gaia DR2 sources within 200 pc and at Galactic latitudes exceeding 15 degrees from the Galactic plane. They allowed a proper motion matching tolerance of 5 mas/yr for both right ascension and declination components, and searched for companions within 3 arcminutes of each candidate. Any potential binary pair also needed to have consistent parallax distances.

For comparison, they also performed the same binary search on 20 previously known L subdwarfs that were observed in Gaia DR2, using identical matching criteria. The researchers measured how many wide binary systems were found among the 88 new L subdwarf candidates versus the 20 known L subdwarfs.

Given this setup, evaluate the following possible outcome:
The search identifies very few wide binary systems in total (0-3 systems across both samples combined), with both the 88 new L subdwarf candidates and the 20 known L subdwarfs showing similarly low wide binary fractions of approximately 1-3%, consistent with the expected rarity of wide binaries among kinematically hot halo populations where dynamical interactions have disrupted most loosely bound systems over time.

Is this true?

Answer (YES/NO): NO